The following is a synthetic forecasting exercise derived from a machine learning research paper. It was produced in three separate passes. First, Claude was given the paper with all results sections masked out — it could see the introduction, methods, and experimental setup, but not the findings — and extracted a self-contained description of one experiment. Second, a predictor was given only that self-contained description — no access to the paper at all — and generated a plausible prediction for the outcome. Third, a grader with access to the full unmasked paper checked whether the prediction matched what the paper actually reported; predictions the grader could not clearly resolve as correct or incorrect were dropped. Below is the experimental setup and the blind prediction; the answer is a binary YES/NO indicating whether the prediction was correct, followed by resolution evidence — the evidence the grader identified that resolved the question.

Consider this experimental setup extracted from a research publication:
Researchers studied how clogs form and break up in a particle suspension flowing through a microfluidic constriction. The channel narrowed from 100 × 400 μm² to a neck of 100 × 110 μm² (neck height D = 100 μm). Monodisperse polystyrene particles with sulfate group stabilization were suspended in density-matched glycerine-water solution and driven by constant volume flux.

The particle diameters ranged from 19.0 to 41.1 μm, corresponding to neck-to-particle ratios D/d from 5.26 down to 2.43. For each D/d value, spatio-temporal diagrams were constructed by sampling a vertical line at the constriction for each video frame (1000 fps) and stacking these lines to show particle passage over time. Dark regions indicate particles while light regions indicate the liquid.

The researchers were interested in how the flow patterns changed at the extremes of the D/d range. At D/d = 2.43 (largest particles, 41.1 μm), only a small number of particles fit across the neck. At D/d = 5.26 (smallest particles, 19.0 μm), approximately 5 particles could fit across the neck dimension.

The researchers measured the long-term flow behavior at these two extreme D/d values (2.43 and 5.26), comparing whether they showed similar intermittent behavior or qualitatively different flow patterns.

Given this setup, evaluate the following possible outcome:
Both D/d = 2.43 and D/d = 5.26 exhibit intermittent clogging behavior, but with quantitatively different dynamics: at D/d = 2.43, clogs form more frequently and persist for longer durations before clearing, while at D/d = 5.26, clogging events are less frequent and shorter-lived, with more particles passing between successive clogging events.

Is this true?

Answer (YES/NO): NO